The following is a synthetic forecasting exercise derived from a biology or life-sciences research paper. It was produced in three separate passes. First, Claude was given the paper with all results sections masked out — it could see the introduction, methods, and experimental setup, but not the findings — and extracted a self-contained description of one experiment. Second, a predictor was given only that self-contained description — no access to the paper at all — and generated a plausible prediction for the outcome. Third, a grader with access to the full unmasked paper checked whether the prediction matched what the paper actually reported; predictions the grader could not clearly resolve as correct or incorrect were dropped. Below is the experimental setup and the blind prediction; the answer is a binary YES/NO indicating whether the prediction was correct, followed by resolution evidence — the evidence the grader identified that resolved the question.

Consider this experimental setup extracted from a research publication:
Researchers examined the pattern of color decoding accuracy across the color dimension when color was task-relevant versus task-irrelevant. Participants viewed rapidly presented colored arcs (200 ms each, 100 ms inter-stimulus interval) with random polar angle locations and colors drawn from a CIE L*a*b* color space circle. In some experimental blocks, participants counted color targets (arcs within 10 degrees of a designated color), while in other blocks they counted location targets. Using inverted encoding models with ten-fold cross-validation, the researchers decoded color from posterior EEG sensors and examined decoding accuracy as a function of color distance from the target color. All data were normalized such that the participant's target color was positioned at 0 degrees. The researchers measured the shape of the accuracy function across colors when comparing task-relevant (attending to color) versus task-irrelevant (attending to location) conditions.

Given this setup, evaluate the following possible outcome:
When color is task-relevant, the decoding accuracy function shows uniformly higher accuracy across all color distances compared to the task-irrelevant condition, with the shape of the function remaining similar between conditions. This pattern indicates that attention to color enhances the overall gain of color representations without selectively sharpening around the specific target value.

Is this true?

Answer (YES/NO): NO